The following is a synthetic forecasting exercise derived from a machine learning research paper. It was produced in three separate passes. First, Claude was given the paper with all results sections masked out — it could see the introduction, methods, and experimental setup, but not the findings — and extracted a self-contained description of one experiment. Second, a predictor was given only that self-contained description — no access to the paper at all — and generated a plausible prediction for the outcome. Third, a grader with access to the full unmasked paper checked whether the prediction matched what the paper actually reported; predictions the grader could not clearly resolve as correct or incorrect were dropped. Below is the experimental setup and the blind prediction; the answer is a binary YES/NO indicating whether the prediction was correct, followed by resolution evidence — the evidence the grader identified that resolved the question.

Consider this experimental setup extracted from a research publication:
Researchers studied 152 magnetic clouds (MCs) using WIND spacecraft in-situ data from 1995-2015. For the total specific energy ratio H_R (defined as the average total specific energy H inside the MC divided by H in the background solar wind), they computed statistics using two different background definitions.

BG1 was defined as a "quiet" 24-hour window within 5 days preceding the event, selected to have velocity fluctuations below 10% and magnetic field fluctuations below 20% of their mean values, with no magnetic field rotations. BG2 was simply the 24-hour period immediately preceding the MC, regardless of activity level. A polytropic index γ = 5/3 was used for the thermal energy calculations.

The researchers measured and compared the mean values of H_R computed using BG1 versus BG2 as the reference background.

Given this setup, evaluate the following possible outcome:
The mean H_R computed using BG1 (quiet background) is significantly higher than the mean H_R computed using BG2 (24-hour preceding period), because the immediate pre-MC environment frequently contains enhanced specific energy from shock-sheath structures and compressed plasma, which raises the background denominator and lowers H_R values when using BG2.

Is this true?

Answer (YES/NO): NO